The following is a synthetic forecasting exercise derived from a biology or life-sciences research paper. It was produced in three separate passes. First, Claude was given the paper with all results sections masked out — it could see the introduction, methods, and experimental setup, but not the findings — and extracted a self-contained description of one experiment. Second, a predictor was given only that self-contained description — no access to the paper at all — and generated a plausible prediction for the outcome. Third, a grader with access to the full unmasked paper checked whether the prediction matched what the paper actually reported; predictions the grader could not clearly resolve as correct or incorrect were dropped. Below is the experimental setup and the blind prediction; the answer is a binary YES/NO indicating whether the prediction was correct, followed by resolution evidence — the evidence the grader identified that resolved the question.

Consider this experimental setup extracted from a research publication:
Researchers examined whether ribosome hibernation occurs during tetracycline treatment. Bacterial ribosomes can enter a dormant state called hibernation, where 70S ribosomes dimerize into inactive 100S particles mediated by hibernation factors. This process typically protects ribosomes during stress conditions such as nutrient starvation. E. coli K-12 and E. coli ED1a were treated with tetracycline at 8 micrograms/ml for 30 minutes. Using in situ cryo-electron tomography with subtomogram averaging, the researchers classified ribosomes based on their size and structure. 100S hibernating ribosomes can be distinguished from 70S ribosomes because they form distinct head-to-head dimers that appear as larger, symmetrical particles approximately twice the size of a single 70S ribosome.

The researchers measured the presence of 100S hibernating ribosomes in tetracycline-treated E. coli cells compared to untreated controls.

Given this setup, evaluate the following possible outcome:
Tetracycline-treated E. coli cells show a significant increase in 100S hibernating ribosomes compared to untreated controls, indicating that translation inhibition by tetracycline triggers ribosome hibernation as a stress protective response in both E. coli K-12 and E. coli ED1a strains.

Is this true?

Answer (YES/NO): NO